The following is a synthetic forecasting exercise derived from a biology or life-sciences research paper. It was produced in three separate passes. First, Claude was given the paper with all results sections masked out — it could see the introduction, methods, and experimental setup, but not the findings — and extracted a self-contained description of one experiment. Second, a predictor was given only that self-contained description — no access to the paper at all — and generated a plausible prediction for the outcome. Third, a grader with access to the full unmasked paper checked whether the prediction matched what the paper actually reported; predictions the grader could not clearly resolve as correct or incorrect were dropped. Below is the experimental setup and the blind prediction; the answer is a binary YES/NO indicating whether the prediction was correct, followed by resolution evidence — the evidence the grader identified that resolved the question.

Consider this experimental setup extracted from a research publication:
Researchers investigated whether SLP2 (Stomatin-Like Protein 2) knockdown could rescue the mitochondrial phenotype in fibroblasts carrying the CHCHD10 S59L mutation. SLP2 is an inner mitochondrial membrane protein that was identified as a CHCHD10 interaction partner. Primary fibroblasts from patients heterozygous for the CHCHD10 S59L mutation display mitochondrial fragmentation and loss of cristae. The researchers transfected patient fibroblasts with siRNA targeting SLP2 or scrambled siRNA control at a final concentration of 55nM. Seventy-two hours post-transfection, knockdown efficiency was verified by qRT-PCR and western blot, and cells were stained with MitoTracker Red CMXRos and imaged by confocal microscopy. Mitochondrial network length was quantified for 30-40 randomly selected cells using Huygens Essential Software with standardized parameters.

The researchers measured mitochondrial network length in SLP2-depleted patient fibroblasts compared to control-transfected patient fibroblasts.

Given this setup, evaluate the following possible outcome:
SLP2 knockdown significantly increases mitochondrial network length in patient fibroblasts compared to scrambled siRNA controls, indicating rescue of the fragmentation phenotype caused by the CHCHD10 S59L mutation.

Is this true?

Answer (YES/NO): YES